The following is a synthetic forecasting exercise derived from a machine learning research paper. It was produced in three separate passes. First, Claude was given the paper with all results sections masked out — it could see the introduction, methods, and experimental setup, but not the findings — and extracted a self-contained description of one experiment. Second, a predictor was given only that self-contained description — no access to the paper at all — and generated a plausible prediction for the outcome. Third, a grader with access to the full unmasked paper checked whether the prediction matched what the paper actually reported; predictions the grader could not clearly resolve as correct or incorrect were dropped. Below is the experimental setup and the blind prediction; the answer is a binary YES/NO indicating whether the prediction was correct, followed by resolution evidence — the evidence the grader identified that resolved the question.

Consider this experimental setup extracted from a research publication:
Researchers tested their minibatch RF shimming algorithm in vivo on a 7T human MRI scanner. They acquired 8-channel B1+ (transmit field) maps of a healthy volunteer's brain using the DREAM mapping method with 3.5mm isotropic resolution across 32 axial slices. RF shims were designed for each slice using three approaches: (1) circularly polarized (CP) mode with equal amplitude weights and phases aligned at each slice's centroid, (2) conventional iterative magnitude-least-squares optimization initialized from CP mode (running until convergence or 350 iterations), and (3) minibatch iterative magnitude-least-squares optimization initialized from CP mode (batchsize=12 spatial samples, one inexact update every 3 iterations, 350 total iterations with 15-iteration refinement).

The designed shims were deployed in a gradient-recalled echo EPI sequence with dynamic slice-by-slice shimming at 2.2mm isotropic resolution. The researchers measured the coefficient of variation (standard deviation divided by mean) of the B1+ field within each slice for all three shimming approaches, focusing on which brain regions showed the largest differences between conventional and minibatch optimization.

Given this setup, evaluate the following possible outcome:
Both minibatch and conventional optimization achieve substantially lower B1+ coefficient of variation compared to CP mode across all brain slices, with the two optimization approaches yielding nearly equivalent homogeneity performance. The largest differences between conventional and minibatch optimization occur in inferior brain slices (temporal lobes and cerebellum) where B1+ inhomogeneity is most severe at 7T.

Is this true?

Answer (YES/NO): NO